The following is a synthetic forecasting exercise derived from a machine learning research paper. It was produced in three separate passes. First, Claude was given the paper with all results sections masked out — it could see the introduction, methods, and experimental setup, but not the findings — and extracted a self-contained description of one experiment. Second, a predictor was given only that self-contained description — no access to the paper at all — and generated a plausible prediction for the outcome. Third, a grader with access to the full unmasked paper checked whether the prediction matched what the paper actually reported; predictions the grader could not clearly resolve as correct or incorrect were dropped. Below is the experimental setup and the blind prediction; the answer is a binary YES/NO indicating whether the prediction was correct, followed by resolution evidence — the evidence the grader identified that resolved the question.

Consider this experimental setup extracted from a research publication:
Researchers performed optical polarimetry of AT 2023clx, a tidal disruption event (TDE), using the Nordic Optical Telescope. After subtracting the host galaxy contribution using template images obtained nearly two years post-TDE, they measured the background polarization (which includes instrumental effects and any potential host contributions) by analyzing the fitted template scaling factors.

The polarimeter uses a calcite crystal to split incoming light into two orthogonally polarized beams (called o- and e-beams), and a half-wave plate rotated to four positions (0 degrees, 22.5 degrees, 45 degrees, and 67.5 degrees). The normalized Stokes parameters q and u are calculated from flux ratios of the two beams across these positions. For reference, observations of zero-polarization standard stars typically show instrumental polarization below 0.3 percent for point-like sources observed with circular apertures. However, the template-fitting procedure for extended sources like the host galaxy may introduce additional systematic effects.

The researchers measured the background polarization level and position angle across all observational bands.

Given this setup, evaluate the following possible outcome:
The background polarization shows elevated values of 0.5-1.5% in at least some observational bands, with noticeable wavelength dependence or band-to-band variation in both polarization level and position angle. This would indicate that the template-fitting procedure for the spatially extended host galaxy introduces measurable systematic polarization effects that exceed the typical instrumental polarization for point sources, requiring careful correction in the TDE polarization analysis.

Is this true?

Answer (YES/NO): NO